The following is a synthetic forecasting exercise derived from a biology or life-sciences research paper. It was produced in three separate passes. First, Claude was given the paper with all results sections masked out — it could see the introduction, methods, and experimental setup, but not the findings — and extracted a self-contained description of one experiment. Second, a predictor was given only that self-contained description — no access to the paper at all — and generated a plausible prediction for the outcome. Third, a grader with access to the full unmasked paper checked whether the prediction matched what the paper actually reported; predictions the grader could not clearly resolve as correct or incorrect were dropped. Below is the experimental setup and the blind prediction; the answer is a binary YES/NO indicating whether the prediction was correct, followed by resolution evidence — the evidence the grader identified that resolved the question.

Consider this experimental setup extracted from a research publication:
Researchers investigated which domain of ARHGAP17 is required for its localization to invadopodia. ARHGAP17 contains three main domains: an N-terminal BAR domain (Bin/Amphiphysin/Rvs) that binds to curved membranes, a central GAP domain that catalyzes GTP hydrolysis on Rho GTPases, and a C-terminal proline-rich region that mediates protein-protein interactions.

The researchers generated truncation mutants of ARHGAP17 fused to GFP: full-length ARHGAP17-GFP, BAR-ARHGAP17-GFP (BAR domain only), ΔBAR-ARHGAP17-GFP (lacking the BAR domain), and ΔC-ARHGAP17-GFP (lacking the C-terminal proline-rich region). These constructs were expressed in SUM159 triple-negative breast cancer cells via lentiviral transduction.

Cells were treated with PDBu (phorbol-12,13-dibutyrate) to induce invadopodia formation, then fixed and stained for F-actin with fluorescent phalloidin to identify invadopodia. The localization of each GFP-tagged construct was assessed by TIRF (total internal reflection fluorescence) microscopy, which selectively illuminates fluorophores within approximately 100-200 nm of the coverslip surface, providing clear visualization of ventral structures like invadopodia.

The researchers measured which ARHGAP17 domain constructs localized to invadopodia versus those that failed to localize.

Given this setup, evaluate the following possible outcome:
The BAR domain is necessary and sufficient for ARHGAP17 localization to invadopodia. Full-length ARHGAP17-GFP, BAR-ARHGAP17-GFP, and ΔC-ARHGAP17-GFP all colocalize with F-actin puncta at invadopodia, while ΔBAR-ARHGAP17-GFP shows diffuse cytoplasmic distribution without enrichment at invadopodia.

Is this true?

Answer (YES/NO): NO